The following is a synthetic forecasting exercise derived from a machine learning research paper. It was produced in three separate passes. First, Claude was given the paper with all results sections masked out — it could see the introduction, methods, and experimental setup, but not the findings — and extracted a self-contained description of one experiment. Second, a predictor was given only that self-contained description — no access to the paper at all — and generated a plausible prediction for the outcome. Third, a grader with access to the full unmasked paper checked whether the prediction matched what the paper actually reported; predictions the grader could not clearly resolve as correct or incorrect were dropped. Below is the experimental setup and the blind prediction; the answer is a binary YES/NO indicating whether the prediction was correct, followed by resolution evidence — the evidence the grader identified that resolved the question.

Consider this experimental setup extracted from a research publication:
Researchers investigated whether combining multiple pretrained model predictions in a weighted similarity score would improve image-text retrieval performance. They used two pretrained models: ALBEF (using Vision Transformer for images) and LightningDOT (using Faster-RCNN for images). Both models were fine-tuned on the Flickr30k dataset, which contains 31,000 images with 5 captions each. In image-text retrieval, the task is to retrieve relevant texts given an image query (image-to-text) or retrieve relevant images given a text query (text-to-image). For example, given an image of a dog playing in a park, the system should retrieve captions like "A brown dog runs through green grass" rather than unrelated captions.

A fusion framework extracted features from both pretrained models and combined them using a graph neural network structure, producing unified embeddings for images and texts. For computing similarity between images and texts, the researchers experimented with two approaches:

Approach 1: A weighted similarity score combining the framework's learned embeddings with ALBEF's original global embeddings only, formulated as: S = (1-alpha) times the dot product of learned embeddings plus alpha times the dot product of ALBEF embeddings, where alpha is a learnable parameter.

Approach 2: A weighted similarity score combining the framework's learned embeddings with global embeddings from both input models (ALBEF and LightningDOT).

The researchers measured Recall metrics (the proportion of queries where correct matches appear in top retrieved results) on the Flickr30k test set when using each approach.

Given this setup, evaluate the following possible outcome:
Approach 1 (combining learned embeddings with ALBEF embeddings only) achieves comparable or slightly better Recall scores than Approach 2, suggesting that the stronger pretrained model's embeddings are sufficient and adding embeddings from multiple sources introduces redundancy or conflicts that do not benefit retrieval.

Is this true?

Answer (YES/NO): YES